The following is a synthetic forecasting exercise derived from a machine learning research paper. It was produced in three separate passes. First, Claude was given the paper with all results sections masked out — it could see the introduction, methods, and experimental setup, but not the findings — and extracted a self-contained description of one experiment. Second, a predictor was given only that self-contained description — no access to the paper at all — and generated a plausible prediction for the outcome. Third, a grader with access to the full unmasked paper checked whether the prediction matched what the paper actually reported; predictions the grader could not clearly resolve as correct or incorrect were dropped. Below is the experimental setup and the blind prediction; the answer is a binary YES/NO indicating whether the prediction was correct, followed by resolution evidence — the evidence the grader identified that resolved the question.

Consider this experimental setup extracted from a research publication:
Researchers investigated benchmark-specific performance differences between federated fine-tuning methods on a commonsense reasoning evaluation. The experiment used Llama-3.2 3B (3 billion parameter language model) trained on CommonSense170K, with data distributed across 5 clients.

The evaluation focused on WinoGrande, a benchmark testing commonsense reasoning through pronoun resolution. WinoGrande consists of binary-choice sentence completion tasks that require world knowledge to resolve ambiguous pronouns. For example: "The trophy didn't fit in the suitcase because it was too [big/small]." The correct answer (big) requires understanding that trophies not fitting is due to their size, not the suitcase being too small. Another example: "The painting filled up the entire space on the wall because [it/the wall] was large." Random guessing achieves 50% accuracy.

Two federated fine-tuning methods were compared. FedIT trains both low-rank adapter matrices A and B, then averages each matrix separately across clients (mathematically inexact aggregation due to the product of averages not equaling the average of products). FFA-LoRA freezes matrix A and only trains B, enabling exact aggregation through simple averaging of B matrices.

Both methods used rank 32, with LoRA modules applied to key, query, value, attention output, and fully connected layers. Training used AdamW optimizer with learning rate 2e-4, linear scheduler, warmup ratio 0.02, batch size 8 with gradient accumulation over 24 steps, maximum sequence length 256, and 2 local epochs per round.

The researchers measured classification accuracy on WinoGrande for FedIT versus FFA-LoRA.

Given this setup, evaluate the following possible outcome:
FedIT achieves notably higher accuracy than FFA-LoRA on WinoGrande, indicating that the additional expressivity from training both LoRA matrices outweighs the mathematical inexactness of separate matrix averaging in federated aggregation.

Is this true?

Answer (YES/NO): YES